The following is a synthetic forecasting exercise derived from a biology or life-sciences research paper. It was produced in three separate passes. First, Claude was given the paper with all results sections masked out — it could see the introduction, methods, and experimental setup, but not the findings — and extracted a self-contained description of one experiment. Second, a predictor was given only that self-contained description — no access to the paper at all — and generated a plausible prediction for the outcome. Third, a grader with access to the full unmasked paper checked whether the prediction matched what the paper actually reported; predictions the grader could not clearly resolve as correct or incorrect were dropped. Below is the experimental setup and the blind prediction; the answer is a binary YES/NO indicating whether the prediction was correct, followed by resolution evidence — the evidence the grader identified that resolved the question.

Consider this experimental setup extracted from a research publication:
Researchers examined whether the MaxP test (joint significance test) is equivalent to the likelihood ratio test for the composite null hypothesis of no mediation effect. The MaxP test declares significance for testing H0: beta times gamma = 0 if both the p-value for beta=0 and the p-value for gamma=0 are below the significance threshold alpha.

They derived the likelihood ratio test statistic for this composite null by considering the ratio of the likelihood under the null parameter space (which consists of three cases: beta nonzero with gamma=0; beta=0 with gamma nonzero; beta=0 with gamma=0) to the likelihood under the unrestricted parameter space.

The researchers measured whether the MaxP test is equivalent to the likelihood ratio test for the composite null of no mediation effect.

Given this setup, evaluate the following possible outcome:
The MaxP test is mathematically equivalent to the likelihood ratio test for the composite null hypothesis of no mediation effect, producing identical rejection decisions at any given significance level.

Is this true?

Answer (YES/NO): YES